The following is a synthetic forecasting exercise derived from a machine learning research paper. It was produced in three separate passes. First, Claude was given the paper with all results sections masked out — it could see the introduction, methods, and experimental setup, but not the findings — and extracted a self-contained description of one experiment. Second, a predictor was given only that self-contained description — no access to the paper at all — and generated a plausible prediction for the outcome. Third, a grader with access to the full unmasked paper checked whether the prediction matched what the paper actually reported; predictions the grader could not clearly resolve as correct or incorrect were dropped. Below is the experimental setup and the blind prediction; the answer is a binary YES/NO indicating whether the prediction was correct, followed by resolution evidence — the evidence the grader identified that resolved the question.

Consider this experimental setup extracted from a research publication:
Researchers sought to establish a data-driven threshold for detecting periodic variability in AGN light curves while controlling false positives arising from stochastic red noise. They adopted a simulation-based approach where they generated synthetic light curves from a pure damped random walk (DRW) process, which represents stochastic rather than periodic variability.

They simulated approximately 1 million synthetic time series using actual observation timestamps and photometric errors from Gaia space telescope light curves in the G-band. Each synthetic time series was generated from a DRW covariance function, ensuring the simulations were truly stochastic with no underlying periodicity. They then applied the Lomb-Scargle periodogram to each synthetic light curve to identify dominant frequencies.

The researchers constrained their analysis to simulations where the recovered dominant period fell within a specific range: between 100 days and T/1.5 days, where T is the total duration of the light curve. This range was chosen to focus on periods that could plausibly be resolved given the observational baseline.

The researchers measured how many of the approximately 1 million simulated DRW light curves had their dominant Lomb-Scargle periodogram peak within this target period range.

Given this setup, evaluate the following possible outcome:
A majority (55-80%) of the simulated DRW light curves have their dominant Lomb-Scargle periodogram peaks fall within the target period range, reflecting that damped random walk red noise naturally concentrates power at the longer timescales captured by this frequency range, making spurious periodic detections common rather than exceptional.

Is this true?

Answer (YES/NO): NO